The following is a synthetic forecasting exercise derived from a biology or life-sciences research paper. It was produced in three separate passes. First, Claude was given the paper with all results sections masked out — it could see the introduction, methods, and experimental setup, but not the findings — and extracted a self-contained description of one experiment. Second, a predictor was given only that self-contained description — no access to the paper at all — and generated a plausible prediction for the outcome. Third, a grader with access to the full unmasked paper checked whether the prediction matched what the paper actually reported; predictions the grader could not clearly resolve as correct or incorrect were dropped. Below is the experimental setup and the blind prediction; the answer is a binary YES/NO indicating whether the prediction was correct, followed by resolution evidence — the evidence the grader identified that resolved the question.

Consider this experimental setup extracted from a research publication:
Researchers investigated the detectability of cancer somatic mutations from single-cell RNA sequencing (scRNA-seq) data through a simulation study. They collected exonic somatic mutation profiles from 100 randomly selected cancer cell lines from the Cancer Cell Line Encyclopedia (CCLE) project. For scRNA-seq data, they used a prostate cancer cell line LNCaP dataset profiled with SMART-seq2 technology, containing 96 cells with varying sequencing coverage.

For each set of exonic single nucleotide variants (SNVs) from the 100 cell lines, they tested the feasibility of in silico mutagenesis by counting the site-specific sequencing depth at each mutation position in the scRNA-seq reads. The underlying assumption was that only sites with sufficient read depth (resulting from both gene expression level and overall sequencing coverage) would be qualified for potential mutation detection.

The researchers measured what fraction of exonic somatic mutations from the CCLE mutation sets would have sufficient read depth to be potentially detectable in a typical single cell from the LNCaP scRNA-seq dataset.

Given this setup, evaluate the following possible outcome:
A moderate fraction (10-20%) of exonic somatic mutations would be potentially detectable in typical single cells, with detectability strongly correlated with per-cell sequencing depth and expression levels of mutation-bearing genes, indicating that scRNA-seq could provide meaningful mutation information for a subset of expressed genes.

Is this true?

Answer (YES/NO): NO